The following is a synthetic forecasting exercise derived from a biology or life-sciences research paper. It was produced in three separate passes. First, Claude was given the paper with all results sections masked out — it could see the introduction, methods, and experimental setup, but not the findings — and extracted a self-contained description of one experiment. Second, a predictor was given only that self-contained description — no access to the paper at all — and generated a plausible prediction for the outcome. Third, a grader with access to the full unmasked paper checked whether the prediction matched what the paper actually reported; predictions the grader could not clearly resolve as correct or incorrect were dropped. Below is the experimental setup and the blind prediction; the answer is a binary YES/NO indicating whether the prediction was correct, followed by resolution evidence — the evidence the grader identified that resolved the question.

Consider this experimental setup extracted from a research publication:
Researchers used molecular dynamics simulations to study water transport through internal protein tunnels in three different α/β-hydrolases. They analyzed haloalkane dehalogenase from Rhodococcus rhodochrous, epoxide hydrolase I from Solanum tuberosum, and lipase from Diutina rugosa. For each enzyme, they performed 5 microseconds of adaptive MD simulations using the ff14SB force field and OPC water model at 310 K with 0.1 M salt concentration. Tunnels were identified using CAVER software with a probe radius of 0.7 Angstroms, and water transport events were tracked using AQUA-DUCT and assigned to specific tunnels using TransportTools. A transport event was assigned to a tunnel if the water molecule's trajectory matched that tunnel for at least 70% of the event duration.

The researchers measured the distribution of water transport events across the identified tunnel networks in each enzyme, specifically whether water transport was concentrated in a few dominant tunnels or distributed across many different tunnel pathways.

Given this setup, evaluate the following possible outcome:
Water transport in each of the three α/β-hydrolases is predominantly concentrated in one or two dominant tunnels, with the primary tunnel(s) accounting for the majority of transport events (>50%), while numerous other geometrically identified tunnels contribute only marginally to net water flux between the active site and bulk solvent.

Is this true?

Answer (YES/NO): NO